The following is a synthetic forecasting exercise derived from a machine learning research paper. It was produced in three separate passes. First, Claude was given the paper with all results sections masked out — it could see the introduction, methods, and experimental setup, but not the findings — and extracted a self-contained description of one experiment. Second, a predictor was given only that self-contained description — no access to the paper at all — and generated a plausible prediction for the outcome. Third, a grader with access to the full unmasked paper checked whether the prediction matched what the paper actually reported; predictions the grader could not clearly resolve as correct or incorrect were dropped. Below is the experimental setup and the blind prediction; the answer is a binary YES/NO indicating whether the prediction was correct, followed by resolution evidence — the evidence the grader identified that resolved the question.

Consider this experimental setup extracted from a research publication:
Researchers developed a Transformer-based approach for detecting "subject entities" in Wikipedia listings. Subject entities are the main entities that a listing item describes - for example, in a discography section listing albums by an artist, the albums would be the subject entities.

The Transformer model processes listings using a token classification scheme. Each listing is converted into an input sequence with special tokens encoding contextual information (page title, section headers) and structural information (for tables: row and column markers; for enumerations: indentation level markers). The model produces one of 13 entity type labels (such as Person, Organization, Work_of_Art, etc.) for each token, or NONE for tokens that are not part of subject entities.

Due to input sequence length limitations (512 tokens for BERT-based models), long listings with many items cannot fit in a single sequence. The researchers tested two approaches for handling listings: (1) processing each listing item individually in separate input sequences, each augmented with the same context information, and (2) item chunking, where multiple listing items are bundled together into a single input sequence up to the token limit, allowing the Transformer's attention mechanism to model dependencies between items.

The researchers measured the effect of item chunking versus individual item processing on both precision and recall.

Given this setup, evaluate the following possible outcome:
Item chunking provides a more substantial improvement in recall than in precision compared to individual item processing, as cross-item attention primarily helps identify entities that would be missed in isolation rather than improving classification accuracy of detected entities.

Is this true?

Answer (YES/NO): YES